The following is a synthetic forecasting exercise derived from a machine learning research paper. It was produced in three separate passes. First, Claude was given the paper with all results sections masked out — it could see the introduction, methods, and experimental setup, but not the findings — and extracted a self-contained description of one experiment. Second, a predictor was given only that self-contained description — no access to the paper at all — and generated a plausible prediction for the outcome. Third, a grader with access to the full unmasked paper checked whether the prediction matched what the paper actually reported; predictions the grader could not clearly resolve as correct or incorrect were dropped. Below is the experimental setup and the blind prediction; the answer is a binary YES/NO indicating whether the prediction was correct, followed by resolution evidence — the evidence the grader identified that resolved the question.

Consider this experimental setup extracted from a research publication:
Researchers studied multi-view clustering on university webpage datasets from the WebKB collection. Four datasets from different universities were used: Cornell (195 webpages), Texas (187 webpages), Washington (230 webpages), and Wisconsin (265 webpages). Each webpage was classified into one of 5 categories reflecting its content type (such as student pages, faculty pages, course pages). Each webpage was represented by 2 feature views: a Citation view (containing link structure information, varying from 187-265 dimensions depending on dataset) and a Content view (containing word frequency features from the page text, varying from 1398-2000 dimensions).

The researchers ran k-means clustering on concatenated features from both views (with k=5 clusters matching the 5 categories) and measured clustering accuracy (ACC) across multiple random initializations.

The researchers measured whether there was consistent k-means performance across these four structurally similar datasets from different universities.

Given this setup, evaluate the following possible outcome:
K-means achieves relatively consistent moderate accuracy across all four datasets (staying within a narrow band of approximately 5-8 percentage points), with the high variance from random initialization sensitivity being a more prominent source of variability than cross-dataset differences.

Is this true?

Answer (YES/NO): NO